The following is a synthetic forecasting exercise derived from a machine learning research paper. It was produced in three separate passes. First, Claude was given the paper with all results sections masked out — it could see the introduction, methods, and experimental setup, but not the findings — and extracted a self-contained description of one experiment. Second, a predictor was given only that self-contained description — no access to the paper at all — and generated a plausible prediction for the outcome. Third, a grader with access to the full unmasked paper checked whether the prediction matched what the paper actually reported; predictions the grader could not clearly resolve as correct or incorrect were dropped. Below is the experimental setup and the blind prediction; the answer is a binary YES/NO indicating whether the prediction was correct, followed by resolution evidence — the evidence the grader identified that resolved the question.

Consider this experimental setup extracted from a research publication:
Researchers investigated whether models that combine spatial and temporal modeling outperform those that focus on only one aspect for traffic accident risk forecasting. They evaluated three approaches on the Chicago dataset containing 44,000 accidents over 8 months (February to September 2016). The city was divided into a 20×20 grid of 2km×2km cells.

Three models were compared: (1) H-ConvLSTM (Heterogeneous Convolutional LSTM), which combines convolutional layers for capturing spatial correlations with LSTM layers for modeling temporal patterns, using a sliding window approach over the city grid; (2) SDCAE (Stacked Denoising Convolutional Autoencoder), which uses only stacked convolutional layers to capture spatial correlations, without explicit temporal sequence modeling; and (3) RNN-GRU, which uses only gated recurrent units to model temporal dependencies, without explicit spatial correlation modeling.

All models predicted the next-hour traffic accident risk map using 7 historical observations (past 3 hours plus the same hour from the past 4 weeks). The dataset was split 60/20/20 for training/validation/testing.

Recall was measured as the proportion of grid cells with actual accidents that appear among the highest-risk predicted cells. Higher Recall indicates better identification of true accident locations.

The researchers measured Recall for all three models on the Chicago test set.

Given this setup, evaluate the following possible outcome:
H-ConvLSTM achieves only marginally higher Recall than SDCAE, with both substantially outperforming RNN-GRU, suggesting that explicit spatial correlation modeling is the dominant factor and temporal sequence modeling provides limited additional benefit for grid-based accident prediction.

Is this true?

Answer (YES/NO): NO